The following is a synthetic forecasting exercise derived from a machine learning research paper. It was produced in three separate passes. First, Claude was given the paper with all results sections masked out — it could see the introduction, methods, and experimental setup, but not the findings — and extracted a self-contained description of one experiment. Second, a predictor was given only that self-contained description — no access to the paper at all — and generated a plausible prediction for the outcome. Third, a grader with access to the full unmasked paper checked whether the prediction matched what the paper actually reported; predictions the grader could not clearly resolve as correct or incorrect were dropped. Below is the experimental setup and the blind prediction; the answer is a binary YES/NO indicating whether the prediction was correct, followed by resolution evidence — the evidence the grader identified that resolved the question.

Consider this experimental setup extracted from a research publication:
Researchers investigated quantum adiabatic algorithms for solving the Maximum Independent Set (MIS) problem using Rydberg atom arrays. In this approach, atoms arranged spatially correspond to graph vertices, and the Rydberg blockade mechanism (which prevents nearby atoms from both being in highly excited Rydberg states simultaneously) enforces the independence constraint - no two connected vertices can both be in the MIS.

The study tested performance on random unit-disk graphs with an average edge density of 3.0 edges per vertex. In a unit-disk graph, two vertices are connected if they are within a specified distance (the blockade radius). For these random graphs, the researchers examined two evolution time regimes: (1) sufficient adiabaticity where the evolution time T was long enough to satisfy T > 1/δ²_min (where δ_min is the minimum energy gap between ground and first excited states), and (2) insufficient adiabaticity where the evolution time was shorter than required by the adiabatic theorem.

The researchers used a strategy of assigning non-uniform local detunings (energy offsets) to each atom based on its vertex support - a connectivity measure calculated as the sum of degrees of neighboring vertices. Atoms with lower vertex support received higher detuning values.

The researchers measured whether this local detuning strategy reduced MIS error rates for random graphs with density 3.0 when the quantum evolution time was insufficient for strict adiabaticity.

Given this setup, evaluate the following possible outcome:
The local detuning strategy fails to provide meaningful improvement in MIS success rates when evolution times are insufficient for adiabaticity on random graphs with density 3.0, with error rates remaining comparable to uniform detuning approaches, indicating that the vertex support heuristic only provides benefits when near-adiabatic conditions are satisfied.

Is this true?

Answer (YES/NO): NO